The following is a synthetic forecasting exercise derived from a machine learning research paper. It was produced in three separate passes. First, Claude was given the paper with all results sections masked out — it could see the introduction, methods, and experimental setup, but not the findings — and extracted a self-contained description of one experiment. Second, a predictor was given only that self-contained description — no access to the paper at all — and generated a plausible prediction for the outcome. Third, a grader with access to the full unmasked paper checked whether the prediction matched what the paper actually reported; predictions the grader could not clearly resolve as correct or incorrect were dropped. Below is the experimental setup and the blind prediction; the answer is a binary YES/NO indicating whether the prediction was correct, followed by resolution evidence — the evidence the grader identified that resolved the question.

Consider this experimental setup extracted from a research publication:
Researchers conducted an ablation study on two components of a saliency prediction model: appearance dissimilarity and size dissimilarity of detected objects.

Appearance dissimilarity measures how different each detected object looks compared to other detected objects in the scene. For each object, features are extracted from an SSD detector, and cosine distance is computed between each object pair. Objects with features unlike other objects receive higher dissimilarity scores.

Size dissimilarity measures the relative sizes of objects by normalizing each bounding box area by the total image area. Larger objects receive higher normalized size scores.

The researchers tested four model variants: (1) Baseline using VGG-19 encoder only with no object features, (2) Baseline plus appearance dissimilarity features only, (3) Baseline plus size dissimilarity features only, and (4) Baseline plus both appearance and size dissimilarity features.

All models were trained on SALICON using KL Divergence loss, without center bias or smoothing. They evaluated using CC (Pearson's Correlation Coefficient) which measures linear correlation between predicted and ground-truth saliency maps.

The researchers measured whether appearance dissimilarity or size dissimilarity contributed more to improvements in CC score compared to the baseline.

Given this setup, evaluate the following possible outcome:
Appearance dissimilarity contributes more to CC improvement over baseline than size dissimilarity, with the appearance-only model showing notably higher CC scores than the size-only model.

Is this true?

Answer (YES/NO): NO